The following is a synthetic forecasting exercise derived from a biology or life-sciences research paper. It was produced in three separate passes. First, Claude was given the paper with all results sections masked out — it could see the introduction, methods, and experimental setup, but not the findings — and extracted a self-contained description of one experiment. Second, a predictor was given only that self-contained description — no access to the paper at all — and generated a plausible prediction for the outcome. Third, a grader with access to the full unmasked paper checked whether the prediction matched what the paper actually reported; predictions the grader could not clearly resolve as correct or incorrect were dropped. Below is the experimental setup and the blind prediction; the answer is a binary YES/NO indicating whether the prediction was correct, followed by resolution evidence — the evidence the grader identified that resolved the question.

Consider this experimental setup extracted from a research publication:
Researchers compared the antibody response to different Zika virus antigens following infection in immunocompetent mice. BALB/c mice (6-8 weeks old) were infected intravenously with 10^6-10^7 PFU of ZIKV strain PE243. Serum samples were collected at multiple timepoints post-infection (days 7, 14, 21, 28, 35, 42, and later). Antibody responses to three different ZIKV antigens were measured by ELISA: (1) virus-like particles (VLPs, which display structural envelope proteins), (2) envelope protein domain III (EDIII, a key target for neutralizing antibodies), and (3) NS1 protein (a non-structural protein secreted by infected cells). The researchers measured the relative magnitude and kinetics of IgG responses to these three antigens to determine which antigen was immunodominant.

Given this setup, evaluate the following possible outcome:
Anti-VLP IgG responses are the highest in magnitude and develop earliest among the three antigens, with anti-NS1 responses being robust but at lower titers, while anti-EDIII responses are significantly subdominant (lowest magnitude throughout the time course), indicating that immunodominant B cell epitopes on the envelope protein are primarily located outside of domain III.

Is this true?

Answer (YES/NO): NO